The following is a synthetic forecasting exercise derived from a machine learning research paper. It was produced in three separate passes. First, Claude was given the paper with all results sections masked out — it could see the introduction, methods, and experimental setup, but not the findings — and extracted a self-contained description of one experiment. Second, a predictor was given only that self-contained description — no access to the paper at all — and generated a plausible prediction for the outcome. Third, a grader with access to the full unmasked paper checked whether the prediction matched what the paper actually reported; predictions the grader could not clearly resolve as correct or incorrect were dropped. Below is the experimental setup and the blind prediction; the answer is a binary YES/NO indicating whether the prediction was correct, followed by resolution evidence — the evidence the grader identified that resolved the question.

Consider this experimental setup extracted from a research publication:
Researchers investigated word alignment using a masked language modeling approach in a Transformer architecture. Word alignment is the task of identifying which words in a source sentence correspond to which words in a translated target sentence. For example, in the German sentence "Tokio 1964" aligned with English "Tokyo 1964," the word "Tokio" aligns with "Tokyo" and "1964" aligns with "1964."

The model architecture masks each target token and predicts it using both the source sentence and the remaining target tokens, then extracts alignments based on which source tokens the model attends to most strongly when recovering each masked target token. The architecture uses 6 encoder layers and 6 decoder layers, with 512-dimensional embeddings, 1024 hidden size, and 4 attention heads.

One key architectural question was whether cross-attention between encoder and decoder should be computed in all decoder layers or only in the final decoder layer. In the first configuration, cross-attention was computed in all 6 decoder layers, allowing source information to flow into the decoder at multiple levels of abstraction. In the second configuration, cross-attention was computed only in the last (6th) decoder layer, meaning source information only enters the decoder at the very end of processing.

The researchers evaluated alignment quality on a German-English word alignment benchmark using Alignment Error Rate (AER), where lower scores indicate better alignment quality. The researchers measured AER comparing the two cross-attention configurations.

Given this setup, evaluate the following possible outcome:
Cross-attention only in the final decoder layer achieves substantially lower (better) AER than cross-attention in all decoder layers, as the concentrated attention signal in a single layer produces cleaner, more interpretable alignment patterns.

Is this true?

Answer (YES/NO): YES